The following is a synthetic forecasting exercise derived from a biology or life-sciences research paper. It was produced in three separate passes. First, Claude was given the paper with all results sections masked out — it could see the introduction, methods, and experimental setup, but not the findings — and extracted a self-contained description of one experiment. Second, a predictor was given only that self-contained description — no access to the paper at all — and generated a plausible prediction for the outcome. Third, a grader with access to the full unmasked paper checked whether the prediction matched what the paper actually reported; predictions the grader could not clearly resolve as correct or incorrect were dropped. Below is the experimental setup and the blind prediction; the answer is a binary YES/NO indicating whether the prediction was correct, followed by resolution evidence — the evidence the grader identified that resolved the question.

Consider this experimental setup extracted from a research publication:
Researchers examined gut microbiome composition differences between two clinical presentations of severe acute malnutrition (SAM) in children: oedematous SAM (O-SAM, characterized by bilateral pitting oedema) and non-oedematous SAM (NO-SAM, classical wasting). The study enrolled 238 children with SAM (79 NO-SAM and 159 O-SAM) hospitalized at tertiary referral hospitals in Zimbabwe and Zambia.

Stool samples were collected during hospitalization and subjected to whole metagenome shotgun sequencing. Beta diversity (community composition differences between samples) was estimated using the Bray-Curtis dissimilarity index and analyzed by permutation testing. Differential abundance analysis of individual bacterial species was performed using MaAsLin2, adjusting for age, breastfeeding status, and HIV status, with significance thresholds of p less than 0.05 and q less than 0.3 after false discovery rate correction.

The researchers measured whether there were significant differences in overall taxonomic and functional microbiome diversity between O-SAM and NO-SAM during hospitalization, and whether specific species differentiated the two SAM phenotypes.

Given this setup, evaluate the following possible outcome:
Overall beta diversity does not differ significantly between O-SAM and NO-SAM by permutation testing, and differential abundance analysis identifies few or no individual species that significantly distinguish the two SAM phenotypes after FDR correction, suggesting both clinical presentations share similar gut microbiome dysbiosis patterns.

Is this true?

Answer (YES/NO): NO